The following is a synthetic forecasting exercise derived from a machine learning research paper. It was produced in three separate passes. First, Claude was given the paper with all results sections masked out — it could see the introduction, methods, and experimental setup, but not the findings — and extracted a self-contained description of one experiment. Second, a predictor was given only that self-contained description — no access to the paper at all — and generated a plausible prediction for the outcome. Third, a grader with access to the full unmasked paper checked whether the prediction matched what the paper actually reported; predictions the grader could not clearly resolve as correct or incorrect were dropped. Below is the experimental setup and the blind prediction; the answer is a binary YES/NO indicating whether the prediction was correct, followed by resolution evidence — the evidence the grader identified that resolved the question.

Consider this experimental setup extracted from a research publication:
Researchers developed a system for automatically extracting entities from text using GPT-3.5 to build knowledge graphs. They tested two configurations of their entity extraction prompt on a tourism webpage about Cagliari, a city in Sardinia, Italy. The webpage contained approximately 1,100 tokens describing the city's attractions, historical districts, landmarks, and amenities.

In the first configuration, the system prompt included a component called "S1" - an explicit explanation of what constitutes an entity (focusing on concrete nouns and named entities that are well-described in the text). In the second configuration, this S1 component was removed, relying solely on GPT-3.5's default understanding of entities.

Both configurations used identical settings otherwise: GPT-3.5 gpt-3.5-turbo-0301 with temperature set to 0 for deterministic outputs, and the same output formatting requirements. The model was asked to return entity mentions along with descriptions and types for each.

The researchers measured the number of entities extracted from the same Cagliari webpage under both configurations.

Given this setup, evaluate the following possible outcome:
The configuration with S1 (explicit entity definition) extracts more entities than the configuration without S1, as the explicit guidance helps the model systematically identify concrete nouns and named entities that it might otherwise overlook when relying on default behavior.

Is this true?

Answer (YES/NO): NO